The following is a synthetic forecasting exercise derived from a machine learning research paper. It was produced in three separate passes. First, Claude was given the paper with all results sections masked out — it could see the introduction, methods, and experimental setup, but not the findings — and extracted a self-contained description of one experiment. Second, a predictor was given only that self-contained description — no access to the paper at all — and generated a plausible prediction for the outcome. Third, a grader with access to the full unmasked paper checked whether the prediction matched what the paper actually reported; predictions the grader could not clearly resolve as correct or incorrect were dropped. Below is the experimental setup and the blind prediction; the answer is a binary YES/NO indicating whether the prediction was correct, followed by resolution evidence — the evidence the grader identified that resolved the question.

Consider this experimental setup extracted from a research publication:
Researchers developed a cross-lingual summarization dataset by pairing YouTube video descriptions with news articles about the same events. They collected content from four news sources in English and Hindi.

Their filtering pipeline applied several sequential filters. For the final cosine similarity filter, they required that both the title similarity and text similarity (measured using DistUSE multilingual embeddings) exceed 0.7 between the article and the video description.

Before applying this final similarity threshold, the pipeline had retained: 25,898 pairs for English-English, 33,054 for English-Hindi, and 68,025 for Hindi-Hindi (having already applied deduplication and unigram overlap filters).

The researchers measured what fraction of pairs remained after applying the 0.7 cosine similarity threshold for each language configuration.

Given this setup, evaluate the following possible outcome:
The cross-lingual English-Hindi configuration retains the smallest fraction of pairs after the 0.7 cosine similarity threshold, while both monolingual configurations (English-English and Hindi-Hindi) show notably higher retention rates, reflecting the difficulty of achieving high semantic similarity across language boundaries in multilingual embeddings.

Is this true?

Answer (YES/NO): NO